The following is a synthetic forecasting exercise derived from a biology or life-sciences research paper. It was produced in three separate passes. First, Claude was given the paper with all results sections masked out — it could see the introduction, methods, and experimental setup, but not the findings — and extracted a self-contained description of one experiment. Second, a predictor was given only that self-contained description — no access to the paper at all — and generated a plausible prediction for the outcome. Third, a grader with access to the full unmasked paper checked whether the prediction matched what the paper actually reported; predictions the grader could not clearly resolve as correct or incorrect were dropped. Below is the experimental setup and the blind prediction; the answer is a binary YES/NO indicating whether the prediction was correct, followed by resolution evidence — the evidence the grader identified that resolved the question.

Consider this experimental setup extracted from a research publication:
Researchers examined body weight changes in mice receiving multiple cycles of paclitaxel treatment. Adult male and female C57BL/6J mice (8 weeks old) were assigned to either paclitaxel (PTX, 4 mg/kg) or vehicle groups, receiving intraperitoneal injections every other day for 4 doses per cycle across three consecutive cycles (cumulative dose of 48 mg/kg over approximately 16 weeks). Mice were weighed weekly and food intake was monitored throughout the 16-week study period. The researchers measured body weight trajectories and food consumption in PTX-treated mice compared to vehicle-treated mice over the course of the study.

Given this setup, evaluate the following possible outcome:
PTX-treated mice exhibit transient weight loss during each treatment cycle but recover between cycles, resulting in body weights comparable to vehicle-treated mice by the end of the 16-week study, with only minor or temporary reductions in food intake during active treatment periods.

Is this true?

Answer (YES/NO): NO